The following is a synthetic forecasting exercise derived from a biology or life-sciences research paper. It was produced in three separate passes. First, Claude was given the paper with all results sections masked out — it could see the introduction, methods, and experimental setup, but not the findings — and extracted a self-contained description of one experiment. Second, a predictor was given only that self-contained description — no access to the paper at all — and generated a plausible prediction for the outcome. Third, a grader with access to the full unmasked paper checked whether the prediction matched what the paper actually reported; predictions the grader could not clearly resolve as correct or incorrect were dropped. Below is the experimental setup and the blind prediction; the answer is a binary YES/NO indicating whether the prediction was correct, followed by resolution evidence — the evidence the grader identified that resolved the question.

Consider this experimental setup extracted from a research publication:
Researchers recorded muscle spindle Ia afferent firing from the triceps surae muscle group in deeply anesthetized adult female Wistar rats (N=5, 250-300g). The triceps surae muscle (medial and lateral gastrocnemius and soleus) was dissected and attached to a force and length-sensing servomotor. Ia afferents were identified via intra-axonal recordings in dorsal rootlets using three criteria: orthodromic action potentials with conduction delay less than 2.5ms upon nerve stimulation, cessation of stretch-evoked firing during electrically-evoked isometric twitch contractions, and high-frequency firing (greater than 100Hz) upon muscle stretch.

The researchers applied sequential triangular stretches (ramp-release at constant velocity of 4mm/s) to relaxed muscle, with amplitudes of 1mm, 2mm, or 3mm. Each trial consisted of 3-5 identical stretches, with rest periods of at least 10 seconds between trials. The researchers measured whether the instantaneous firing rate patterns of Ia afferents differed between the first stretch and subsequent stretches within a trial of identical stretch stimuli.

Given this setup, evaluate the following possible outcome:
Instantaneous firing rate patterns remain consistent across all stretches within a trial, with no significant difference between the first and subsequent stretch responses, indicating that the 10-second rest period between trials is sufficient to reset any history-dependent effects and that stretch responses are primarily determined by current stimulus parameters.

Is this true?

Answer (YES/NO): NO